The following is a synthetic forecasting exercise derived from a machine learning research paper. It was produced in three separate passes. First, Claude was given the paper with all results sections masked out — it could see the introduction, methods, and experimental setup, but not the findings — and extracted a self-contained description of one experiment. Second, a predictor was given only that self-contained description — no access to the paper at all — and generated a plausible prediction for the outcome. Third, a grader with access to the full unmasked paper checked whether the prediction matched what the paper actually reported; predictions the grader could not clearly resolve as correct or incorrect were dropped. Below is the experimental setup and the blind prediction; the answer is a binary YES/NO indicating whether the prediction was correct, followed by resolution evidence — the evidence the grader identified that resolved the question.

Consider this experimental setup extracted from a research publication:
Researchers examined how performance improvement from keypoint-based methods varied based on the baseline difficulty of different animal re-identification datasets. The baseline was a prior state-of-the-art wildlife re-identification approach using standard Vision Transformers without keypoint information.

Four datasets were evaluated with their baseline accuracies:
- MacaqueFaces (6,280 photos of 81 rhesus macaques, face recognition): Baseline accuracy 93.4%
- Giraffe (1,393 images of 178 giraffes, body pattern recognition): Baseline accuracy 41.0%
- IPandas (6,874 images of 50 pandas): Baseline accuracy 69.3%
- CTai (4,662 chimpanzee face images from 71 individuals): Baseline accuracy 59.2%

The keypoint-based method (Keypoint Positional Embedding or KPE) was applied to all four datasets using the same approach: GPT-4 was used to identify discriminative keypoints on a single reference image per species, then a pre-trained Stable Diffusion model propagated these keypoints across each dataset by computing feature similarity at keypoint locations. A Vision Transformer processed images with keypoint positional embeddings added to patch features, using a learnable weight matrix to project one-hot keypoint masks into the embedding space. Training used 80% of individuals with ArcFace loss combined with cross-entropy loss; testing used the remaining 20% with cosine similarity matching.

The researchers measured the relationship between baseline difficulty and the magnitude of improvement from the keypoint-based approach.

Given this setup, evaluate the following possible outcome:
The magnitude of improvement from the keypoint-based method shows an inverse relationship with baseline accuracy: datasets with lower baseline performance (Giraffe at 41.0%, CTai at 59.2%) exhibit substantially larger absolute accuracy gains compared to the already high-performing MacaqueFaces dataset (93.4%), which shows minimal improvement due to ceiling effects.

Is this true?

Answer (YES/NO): YES